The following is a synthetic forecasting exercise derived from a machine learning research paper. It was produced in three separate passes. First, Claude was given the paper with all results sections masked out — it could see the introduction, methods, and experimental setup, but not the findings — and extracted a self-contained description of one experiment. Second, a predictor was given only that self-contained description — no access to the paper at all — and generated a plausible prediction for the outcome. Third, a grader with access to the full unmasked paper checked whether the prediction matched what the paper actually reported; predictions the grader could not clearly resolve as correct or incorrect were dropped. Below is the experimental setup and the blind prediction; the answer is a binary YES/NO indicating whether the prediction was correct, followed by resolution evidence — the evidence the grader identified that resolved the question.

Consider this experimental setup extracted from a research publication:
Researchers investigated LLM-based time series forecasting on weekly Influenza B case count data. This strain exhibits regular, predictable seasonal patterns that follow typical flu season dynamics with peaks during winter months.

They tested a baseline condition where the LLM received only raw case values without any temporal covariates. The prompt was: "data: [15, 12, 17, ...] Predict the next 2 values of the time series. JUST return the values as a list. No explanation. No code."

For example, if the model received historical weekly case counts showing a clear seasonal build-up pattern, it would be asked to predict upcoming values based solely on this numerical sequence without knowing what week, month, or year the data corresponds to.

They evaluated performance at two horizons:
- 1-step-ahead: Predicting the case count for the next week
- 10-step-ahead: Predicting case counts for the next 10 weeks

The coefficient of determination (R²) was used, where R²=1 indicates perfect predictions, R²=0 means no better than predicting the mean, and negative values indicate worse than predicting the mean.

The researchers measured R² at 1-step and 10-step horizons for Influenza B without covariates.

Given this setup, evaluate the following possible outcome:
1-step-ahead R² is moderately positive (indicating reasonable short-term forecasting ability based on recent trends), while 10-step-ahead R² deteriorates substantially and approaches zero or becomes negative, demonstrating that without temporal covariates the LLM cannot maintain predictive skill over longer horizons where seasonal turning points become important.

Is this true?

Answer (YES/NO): NO